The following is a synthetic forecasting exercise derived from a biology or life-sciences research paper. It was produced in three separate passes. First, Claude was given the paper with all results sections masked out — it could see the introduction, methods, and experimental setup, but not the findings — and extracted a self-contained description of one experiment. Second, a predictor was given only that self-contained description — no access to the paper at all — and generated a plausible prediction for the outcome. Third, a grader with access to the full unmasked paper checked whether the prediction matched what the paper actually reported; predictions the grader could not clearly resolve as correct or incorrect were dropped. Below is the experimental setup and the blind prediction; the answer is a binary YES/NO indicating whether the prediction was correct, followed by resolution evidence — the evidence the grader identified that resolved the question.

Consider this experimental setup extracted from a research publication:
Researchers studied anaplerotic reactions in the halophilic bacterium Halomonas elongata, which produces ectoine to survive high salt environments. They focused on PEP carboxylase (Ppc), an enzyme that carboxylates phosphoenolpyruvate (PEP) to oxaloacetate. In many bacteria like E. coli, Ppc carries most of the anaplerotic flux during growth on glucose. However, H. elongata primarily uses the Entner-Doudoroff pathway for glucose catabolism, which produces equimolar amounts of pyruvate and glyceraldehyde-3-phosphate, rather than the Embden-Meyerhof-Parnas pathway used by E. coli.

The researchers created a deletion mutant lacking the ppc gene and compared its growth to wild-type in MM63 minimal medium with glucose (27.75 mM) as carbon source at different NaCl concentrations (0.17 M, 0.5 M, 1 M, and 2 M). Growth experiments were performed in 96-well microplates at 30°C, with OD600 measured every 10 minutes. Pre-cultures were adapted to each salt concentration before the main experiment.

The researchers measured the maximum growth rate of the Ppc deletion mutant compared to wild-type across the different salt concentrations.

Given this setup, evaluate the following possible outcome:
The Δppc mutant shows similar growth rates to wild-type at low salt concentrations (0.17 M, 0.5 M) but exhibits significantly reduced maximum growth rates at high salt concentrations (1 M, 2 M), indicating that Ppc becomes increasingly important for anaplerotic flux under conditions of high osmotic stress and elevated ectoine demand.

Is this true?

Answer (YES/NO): NO